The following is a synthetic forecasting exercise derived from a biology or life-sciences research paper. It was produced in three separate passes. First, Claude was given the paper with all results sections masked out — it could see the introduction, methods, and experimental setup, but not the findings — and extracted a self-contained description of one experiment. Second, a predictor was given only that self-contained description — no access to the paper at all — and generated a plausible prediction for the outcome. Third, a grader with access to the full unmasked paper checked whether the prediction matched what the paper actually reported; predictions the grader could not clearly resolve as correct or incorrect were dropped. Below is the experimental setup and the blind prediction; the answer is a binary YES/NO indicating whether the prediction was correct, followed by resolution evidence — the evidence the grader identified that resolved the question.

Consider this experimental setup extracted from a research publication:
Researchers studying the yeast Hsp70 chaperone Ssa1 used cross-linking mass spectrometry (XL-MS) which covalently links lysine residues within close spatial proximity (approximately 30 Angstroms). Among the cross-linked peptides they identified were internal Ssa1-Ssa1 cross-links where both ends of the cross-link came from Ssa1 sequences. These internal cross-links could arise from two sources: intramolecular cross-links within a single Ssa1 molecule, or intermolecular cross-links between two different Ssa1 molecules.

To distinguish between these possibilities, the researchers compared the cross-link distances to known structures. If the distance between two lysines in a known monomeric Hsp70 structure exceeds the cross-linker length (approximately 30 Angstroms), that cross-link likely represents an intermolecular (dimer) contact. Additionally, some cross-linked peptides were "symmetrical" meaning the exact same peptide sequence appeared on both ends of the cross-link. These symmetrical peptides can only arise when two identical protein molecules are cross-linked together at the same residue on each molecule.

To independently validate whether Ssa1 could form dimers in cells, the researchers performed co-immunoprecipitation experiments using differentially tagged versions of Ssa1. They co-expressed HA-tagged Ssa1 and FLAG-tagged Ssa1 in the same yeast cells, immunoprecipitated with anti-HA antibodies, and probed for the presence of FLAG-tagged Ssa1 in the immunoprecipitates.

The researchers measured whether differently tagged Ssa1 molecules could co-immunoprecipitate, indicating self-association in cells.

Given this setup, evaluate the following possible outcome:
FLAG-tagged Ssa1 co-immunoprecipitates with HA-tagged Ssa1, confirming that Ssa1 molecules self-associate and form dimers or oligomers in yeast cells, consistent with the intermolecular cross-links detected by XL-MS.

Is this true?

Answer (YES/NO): YES